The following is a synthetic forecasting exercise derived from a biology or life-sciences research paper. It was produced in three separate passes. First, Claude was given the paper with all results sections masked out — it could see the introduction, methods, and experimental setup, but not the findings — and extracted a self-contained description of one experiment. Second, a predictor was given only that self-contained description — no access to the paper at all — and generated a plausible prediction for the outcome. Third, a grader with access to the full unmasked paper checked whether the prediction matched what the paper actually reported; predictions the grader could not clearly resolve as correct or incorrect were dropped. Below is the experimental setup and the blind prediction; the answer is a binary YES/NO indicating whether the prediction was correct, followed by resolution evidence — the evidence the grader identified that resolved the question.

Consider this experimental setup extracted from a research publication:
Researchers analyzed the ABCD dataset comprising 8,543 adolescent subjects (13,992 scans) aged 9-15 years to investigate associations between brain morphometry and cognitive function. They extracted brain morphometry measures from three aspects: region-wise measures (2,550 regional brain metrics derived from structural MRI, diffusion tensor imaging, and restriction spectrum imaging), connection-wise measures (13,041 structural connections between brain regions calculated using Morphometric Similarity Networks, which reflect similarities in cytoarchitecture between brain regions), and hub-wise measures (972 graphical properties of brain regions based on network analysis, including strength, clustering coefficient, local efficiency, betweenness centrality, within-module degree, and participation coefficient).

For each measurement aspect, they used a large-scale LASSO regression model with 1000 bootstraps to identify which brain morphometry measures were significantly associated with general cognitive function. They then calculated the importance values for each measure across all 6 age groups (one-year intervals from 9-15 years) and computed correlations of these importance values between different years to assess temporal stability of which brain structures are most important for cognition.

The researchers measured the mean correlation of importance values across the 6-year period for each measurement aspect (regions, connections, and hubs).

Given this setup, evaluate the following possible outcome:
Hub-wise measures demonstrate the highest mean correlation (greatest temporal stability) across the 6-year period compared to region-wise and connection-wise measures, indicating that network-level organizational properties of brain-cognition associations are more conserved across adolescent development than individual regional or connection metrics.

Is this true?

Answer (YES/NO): NO